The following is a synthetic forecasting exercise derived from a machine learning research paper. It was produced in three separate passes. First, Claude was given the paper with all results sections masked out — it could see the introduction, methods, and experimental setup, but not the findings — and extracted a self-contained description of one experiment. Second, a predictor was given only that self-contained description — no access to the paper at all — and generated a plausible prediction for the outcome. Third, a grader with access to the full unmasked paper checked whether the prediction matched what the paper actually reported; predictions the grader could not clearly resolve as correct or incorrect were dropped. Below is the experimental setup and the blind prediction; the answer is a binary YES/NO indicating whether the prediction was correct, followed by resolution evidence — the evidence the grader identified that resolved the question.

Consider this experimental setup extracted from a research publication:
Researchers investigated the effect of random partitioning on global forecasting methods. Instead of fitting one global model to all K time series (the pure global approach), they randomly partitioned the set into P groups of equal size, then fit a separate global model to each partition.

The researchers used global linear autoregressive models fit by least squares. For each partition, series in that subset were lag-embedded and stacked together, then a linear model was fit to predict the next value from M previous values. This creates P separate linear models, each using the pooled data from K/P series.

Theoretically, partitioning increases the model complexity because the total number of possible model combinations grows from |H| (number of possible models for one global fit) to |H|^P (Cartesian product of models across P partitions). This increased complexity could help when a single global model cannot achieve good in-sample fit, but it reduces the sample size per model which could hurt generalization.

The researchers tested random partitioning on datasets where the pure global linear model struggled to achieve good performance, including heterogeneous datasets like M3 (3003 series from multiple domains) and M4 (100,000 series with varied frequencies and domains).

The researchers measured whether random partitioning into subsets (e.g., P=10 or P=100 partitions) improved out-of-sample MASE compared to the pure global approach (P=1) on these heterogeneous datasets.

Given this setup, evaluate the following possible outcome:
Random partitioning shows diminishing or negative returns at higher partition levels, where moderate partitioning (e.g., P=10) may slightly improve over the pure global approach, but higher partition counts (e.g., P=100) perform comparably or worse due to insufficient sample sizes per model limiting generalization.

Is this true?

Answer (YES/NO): NO